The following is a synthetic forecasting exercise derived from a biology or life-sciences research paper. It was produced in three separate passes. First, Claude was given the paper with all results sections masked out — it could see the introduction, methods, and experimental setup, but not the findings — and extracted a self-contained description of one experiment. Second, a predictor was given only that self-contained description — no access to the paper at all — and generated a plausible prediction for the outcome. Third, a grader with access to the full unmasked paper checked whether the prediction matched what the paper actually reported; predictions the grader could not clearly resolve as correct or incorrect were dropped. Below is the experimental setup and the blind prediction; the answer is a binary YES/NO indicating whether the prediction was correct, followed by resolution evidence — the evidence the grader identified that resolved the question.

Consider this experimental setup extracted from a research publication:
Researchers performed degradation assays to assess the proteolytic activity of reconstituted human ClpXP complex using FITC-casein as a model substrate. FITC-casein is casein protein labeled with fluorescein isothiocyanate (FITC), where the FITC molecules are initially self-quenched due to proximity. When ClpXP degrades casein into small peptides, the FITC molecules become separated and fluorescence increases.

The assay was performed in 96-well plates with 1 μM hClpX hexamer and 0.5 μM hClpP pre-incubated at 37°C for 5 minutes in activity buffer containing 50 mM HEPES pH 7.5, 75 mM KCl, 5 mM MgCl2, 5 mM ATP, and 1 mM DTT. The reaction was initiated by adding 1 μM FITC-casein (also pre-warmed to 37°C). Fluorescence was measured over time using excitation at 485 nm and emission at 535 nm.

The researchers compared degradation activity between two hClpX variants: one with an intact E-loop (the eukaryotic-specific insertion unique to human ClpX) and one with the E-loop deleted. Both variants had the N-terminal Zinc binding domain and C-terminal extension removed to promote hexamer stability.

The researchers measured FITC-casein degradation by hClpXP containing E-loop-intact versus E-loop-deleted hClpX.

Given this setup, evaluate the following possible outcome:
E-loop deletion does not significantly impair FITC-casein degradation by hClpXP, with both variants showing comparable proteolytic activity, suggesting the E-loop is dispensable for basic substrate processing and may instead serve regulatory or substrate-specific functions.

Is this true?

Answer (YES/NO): NO